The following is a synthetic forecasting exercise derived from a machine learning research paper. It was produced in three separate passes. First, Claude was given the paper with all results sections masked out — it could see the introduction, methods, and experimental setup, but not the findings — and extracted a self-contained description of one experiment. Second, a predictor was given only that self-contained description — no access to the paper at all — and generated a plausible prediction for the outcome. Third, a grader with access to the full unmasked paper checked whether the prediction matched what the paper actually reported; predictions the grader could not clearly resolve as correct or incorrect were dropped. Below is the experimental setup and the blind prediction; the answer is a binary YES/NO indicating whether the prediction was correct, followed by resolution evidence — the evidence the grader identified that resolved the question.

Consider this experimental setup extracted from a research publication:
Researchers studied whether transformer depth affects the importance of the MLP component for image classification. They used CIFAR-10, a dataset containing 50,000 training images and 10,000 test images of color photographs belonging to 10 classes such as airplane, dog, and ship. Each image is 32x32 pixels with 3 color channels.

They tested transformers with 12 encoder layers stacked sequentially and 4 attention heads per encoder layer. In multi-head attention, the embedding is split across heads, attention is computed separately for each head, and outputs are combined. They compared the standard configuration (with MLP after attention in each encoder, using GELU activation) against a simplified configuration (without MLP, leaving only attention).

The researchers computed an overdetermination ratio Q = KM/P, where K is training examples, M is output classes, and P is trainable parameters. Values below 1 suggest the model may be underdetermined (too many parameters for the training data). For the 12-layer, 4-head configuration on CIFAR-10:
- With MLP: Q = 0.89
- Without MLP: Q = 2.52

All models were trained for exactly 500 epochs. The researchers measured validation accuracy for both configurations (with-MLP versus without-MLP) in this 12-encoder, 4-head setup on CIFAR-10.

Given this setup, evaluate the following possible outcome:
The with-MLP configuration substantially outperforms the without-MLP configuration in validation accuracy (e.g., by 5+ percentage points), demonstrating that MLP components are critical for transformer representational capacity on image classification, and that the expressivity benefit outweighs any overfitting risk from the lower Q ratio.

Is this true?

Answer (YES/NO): NO